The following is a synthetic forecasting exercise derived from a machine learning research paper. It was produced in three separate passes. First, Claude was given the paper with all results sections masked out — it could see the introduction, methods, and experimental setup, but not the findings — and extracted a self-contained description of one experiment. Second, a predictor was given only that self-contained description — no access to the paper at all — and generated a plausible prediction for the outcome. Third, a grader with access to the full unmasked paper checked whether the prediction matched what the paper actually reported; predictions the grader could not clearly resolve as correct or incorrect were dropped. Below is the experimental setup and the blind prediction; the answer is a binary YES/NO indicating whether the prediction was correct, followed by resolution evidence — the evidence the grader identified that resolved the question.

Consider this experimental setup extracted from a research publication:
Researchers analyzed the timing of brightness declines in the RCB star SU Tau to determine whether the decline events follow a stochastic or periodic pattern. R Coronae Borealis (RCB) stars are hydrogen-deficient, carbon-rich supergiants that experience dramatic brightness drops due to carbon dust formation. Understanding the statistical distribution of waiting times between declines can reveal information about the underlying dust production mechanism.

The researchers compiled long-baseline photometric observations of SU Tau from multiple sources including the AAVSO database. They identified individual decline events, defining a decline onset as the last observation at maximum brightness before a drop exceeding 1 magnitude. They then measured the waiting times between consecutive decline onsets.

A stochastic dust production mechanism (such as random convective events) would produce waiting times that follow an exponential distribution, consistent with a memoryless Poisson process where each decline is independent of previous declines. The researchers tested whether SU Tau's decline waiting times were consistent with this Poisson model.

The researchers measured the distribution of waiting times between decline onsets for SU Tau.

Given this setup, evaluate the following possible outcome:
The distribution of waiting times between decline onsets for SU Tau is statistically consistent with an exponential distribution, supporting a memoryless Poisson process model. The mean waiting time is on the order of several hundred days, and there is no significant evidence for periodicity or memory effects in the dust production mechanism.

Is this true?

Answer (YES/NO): YES